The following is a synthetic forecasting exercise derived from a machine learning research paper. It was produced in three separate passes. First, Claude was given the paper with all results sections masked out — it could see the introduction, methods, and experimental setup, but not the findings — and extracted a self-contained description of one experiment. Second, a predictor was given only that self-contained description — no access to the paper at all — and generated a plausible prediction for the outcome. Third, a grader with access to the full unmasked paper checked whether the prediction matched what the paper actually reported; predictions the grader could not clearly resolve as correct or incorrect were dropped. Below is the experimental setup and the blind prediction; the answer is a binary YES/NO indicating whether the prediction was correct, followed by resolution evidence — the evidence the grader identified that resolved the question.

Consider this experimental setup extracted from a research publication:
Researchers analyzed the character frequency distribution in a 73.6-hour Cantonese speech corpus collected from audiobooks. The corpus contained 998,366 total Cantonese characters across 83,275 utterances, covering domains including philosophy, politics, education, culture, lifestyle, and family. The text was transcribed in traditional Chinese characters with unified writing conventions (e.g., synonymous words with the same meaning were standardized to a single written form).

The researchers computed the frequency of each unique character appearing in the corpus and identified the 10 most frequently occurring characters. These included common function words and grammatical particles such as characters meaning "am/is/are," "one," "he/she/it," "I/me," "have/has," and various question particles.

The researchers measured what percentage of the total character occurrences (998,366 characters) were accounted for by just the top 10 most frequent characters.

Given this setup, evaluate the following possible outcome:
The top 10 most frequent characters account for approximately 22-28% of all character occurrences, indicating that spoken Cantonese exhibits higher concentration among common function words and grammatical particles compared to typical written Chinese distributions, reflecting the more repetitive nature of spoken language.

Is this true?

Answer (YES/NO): NO